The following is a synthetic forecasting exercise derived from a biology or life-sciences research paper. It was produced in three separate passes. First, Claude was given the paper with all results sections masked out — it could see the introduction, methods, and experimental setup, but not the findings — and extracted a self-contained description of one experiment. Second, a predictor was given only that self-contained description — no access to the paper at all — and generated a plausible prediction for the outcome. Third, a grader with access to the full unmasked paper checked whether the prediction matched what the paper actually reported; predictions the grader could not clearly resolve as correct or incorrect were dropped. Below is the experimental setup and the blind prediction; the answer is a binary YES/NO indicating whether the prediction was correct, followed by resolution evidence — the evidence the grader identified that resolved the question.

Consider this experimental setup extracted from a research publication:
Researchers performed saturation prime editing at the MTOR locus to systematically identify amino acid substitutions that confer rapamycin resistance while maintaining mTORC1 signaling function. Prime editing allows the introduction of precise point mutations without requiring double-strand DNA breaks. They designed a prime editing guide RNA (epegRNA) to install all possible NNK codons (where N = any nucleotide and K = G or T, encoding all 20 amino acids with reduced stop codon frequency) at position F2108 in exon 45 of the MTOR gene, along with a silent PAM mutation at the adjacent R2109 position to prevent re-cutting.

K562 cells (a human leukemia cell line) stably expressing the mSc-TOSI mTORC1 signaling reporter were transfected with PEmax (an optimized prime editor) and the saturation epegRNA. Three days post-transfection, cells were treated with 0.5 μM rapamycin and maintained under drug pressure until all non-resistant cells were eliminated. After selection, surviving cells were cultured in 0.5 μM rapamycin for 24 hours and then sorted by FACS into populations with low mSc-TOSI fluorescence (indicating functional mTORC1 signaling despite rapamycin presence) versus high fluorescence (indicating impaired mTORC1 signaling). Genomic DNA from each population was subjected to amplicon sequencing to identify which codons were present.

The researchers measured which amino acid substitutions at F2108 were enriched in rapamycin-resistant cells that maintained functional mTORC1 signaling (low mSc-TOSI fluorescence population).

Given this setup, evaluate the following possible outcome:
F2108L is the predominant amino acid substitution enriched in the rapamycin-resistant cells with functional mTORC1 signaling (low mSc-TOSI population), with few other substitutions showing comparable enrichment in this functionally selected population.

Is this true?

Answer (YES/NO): YES